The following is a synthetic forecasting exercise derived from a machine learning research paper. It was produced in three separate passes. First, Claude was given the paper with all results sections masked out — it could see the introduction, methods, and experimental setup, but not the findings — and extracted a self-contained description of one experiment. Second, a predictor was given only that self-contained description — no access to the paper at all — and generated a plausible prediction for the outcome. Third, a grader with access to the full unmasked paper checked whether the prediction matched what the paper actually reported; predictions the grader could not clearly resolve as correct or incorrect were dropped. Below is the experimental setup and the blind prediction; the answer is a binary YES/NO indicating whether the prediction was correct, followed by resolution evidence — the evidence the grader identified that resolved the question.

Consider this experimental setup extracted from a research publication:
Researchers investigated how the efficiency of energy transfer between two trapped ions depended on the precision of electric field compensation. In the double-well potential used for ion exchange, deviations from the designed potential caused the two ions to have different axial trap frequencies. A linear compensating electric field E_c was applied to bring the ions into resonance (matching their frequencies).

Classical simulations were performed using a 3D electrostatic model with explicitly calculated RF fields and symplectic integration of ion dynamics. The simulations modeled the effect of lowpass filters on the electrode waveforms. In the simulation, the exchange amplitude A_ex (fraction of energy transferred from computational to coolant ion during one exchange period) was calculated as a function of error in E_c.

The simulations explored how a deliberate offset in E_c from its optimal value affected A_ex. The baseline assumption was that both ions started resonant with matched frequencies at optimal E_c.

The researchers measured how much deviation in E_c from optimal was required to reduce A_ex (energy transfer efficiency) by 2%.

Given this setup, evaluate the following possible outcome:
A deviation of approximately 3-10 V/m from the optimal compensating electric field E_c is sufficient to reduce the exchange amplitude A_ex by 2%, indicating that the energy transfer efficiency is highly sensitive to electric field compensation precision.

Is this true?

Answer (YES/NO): NO